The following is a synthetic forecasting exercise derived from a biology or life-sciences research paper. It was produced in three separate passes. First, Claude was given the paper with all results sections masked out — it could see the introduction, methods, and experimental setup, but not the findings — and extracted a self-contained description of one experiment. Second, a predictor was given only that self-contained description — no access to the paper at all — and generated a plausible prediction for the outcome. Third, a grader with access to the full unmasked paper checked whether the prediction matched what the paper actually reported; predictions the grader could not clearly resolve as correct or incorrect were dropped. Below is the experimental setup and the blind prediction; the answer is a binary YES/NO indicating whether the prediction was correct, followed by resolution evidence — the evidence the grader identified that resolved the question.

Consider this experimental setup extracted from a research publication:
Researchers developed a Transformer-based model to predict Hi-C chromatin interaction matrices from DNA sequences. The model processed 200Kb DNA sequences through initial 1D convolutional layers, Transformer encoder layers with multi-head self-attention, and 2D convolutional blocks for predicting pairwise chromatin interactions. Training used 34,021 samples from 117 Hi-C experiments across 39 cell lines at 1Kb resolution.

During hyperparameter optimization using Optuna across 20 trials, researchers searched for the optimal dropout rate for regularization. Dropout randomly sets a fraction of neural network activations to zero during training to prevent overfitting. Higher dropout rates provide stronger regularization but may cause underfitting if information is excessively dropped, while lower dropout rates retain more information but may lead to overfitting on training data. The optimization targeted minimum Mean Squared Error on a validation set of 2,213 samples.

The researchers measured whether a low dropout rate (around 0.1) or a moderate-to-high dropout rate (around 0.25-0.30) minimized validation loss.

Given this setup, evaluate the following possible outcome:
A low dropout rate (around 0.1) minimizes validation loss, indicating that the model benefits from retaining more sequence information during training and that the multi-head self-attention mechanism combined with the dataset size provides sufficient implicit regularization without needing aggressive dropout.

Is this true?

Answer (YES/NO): NO